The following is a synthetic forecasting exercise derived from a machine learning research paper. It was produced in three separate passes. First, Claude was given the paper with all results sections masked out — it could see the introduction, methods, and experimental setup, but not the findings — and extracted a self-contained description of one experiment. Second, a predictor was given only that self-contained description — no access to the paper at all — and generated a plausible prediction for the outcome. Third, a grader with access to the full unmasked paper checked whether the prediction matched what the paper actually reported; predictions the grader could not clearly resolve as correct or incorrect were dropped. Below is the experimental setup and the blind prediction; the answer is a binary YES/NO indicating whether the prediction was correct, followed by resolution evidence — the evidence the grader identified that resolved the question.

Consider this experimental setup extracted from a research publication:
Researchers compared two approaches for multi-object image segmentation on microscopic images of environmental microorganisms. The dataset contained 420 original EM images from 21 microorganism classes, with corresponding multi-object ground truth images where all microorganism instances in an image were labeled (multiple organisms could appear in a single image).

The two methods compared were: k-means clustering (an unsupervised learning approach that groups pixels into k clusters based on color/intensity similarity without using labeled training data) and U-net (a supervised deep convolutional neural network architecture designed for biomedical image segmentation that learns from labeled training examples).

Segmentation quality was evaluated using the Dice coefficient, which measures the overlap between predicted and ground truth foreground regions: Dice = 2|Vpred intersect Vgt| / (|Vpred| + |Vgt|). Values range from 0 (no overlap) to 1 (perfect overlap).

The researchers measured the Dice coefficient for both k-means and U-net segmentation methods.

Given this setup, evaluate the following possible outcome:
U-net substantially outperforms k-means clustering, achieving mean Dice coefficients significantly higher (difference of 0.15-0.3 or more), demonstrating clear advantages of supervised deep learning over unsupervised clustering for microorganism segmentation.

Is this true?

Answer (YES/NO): YES